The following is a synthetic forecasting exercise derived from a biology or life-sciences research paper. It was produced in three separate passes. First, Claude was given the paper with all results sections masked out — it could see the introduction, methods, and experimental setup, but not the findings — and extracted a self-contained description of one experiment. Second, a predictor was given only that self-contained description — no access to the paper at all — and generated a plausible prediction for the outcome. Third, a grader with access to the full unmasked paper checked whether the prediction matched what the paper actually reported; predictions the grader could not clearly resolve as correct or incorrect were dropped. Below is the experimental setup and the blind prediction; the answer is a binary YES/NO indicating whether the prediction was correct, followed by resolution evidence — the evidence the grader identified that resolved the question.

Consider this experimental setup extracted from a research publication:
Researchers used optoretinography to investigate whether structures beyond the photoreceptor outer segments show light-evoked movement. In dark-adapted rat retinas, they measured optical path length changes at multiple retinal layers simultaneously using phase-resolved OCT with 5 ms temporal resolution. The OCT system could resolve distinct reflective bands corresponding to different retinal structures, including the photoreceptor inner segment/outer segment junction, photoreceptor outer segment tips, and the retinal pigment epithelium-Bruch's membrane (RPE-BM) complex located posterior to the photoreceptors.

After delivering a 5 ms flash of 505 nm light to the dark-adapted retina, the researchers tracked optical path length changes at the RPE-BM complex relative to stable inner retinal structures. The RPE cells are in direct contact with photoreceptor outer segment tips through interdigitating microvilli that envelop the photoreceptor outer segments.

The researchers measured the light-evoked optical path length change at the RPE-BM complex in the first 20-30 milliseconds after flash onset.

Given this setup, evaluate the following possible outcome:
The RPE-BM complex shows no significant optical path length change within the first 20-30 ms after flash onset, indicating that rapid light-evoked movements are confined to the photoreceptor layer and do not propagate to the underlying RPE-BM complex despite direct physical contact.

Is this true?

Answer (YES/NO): NO